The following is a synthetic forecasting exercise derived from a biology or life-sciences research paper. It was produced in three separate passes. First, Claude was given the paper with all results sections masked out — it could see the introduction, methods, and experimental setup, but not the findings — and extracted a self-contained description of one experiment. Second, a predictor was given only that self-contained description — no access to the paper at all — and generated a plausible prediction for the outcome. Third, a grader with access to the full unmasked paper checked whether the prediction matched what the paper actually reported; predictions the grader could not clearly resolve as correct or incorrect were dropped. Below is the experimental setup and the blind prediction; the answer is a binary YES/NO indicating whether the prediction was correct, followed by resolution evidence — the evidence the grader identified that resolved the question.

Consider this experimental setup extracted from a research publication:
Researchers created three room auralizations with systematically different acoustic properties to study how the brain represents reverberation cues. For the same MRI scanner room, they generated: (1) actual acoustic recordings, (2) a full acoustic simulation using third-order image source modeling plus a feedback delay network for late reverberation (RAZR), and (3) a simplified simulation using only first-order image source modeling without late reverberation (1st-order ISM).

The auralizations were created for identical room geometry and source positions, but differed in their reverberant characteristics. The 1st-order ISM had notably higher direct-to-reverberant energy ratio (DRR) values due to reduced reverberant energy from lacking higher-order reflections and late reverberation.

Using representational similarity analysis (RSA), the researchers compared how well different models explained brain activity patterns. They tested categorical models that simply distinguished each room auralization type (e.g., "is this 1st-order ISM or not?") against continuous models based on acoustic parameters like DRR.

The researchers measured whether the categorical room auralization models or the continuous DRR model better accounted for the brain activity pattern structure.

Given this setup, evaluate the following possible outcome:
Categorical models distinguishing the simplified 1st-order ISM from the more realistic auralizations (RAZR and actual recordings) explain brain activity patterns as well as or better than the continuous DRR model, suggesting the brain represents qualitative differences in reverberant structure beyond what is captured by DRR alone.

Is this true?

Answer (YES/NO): NO